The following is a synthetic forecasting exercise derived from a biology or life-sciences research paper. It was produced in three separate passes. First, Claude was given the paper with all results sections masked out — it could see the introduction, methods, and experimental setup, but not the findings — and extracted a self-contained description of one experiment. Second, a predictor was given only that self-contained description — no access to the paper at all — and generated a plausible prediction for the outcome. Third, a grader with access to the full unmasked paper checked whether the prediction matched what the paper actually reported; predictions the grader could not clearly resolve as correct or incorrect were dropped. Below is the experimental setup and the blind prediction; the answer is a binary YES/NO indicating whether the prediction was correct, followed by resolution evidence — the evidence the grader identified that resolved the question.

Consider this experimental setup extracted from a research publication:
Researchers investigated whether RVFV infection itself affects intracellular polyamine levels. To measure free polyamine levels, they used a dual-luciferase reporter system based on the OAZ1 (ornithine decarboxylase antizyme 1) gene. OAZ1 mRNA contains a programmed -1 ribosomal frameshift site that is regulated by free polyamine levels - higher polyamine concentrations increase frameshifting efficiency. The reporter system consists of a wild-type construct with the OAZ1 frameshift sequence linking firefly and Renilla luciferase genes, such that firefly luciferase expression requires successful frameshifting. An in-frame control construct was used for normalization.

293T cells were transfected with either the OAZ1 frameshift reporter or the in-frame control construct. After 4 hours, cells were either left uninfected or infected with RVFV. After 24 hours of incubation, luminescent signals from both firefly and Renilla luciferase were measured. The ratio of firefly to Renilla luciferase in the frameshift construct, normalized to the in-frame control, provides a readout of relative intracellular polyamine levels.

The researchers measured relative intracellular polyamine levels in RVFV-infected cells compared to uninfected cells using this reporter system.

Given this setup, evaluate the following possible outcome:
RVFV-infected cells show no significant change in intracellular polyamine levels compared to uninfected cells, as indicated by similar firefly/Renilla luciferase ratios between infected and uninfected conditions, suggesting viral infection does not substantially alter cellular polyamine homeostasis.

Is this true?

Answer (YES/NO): NO